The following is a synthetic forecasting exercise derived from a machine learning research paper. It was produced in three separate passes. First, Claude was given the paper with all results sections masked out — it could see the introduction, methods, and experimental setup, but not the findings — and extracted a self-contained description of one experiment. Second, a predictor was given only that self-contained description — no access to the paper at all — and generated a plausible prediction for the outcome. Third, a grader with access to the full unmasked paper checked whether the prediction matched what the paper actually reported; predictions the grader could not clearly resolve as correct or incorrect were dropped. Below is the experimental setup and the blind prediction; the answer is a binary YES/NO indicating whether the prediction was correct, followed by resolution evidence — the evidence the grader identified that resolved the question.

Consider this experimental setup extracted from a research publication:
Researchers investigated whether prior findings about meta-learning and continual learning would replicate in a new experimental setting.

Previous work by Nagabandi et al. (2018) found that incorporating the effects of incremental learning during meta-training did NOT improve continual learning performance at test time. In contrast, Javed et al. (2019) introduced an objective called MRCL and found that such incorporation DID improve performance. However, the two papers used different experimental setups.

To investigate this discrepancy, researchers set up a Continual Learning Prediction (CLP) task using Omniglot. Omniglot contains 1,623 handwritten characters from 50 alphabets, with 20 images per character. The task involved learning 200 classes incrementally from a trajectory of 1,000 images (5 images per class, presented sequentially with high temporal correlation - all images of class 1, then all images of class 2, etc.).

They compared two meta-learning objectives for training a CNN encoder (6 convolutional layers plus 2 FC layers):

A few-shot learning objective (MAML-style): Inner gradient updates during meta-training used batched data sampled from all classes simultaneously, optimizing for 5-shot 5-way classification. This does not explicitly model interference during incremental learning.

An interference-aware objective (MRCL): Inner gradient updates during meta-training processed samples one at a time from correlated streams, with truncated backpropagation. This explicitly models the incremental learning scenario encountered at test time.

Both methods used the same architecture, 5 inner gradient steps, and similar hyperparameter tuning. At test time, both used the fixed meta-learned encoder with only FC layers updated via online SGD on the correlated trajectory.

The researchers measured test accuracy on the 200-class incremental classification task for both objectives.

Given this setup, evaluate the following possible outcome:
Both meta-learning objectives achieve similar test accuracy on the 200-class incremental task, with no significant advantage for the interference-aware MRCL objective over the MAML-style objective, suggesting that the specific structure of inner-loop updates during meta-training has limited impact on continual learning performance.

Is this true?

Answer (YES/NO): NO